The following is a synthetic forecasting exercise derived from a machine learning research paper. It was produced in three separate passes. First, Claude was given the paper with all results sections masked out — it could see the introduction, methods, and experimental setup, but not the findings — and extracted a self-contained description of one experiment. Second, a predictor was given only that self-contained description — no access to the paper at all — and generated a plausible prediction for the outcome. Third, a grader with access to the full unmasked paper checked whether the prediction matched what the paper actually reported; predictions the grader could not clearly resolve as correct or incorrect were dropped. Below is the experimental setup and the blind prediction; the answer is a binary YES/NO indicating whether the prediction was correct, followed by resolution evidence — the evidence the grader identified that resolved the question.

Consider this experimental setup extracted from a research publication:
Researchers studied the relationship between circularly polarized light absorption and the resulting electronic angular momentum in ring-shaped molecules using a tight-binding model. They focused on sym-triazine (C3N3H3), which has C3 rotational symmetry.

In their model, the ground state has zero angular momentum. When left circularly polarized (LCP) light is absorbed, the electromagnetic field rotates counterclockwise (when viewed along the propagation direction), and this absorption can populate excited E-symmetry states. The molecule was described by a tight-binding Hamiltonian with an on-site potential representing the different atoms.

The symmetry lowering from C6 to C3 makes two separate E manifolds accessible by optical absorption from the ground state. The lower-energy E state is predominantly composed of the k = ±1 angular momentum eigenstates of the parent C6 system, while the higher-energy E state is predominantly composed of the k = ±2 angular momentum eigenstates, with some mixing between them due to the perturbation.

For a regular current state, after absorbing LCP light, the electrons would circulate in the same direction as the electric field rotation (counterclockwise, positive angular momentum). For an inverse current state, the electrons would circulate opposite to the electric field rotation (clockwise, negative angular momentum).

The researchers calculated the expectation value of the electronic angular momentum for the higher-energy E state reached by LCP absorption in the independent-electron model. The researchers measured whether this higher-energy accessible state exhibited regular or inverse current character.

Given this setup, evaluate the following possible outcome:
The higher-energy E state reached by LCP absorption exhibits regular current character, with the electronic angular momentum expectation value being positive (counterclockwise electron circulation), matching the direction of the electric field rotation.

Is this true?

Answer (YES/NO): NO